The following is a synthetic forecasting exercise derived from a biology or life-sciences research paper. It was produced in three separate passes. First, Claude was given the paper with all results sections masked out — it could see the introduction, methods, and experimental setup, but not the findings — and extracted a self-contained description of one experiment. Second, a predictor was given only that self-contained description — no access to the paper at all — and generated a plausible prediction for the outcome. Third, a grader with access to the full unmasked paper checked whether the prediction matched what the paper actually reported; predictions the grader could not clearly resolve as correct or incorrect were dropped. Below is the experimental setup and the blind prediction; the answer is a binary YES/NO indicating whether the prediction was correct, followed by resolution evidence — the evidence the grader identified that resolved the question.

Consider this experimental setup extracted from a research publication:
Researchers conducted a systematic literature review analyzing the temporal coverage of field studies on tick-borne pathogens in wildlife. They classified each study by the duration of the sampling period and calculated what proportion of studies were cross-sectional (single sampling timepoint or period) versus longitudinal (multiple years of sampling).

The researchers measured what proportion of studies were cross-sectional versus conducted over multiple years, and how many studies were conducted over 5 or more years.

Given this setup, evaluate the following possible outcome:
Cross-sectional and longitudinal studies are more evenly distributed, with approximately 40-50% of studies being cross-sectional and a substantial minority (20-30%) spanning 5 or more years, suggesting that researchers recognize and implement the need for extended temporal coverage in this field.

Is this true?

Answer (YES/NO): NO